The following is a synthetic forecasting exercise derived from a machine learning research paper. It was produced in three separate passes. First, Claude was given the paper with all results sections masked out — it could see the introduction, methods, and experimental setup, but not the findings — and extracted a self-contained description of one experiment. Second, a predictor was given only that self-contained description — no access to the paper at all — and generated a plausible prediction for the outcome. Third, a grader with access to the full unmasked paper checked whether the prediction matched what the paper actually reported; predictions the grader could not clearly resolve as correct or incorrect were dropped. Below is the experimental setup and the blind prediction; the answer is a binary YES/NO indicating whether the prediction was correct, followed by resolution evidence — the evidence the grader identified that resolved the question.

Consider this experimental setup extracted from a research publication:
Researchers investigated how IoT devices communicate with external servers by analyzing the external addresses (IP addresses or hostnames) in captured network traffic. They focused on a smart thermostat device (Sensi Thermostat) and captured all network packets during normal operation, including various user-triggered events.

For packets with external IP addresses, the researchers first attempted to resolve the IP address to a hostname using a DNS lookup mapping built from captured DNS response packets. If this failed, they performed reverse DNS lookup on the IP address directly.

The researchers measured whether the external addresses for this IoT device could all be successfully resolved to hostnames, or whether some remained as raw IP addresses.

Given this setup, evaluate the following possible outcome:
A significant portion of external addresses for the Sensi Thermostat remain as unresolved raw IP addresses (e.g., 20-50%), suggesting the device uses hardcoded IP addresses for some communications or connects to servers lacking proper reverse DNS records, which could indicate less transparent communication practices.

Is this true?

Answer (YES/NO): NO